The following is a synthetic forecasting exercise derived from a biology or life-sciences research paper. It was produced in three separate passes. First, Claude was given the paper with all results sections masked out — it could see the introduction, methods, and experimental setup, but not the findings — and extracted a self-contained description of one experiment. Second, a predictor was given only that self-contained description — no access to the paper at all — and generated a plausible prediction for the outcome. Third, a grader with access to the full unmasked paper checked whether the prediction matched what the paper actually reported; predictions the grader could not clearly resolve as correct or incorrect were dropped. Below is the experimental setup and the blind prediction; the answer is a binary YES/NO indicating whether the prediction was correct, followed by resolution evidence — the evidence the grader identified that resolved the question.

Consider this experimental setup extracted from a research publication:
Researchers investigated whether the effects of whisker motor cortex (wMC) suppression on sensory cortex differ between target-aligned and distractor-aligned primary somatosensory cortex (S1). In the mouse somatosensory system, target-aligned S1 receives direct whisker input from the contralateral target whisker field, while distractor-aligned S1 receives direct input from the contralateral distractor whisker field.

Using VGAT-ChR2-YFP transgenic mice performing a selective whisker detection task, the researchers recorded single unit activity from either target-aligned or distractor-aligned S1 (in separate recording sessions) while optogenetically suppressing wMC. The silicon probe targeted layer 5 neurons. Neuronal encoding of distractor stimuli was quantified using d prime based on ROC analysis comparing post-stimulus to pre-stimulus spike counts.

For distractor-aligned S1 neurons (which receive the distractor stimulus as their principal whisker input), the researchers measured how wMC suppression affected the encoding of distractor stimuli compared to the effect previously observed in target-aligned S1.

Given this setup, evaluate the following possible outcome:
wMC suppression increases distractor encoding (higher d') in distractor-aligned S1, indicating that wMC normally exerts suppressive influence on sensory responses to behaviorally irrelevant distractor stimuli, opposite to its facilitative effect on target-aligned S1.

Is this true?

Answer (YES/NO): NO